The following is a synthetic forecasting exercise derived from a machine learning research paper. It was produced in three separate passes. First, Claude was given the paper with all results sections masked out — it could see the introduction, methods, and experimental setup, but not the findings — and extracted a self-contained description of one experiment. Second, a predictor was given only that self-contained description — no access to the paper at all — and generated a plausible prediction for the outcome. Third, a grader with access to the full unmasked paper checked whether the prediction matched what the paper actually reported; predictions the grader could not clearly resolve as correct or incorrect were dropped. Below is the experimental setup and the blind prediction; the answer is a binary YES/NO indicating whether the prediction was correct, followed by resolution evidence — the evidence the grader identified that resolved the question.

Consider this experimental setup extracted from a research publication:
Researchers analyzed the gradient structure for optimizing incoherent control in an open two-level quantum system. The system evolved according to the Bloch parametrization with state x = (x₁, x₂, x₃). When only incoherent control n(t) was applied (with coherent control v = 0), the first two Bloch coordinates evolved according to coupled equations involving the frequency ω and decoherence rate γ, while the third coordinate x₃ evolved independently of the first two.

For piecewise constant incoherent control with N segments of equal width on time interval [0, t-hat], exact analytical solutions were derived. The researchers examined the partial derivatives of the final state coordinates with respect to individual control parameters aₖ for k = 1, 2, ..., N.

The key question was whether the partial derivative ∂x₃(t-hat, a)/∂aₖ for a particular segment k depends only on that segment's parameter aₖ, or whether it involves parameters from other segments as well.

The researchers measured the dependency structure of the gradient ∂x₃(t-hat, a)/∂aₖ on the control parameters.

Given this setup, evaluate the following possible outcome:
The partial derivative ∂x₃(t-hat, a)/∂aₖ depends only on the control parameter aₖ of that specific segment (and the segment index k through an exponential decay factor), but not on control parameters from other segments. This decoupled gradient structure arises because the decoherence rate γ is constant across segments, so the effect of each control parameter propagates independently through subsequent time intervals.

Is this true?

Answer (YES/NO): NO